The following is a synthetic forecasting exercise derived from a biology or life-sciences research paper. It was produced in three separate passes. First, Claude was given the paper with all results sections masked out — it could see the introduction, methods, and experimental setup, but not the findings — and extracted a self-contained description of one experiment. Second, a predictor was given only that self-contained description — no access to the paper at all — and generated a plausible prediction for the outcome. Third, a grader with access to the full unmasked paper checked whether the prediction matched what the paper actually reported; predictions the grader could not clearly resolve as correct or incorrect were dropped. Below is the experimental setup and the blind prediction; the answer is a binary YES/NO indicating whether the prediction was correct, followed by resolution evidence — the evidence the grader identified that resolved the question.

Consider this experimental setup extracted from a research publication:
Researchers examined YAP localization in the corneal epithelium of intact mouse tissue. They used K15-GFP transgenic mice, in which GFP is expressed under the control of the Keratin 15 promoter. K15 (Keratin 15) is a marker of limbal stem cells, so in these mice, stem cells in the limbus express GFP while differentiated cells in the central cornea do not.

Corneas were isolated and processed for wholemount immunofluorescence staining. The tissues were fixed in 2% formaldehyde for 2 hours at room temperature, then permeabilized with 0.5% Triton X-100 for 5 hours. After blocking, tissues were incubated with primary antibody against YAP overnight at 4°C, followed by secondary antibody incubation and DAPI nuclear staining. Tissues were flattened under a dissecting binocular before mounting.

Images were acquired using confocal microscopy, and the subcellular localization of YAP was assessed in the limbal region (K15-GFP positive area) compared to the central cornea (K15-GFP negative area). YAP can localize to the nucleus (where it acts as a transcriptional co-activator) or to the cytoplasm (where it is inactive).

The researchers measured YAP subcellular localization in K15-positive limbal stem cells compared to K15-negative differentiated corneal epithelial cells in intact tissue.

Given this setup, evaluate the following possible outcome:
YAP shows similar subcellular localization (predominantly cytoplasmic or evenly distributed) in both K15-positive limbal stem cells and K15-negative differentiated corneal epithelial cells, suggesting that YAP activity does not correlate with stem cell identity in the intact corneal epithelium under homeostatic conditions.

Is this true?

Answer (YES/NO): NO